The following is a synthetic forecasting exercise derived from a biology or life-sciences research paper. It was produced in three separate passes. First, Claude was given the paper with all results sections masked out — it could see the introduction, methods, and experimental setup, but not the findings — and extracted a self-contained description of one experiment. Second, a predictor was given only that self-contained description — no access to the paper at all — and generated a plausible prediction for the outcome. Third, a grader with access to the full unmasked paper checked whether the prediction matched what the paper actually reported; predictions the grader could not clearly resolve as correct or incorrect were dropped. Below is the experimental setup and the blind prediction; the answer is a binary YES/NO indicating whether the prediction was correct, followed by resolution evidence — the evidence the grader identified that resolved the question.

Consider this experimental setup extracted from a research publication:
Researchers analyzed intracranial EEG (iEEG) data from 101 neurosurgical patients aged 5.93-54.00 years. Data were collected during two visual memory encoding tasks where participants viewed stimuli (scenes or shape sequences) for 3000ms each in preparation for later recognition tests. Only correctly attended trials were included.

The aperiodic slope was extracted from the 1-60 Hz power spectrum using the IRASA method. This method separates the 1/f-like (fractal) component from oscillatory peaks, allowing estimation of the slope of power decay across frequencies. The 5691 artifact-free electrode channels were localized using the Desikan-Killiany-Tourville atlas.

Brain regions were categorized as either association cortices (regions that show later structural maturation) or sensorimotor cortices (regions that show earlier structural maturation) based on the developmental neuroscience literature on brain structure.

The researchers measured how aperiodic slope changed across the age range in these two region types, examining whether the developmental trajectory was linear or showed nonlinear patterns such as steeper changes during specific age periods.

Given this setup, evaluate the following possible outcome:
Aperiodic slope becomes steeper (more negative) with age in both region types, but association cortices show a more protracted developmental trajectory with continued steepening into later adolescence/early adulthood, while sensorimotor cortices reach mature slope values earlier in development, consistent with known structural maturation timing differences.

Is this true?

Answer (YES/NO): NO